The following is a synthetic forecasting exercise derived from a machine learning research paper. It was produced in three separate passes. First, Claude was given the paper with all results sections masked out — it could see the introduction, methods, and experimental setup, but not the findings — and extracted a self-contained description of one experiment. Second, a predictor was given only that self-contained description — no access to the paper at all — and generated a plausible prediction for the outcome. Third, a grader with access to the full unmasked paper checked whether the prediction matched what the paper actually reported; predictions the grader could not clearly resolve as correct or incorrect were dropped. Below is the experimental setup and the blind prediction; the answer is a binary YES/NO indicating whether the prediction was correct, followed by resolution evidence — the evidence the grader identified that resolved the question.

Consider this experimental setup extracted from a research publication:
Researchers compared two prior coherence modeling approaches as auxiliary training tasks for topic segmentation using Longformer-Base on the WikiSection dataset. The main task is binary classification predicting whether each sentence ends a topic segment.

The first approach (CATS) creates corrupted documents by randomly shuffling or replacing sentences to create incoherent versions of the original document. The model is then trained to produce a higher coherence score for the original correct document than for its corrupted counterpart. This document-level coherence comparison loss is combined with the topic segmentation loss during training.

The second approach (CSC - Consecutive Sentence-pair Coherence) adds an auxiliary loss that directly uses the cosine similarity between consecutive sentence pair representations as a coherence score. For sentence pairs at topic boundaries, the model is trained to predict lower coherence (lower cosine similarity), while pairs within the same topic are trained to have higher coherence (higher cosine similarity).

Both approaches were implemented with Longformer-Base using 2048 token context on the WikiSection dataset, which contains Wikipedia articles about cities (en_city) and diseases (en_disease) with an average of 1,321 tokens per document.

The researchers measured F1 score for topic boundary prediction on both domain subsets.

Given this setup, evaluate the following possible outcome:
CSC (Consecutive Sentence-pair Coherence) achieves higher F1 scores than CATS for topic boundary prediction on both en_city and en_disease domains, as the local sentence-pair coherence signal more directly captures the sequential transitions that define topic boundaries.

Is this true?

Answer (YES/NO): YES